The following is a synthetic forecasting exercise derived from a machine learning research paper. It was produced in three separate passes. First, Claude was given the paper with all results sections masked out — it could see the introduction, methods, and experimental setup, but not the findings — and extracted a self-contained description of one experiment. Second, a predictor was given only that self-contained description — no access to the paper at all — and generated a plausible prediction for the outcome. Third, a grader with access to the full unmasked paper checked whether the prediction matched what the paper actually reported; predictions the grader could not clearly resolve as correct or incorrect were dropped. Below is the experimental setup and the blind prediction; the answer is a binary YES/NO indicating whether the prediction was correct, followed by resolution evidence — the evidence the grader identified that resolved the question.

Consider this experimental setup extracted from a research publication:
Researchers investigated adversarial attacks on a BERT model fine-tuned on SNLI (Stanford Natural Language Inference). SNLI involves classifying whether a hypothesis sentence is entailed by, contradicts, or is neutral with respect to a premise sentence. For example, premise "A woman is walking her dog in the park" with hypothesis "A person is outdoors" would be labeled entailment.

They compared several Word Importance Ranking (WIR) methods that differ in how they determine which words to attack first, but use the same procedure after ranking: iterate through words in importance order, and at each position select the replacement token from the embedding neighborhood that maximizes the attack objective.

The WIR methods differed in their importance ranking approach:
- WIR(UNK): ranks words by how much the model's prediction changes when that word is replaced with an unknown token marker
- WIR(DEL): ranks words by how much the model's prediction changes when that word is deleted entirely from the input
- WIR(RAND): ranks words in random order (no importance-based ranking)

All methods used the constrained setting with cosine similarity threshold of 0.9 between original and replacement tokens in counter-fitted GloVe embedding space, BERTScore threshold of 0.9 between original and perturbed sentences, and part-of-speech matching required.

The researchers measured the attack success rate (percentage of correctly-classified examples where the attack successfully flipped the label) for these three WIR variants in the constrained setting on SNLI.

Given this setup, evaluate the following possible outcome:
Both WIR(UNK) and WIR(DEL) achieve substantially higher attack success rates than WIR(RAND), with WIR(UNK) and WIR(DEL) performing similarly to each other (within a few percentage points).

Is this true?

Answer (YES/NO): NO